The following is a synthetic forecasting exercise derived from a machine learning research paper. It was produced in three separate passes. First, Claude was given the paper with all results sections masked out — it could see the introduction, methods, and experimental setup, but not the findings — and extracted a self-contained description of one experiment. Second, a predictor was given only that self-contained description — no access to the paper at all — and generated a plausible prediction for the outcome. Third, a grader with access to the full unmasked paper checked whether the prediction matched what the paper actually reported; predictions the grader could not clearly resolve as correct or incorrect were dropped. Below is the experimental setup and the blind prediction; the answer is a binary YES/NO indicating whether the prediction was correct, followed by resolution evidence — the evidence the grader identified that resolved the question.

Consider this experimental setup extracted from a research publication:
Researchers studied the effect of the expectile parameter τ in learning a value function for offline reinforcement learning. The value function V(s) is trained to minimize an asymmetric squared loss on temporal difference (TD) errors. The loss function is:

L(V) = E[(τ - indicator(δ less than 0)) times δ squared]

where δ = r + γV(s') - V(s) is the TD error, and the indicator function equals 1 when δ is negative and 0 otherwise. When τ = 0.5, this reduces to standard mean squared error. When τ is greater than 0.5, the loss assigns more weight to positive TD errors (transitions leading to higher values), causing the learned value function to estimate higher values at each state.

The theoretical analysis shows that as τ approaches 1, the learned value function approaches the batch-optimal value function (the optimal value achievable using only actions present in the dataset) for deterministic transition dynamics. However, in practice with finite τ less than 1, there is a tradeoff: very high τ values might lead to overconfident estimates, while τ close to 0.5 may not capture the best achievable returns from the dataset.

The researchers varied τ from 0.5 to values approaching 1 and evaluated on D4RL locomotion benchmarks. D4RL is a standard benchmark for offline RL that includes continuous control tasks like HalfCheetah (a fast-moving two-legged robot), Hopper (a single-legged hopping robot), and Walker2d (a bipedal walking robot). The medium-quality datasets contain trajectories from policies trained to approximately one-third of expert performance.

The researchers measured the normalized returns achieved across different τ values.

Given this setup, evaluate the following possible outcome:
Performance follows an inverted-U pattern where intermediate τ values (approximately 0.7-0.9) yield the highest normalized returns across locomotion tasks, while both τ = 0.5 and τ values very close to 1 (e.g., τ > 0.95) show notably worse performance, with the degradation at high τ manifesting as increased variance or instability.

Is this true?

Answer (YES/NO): NO